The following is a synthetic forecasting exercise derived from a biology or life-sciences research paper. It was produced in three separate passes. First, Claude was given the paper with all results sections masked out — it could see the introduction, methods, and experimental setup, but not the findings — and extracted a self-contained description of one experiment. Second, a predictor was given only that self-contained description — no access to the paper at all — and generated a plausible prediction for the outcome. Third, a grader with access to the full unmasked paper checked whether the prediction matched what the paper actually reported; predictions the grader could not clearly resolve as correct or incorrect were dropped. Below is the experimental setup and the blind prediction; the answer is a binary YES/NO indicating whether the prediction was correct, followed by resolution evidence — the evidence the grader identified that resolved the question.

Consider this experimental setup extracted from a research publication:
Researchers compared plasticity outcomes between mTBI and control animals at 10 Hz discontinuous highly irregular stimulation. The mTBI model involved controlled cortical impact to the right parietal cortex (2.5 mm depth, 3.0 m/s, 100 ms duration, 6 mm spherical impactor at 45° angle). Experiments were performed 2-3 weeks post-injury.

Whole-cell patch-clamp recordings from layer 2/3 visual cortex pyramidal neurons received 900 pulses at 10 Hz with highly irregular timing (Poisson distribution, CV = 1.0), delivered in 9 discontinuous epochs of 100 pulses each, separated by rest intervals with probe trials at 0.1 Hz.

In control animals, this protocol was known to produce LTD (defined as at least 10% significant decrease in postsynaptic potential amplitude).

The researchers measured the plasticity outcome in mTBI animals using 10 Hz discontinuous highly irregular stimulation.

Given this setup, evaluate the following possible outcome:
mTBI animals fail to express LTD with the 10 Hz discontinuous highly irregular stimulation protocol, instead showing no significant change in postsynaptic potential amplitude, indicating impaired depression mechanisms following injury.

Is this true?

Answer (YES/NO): NO